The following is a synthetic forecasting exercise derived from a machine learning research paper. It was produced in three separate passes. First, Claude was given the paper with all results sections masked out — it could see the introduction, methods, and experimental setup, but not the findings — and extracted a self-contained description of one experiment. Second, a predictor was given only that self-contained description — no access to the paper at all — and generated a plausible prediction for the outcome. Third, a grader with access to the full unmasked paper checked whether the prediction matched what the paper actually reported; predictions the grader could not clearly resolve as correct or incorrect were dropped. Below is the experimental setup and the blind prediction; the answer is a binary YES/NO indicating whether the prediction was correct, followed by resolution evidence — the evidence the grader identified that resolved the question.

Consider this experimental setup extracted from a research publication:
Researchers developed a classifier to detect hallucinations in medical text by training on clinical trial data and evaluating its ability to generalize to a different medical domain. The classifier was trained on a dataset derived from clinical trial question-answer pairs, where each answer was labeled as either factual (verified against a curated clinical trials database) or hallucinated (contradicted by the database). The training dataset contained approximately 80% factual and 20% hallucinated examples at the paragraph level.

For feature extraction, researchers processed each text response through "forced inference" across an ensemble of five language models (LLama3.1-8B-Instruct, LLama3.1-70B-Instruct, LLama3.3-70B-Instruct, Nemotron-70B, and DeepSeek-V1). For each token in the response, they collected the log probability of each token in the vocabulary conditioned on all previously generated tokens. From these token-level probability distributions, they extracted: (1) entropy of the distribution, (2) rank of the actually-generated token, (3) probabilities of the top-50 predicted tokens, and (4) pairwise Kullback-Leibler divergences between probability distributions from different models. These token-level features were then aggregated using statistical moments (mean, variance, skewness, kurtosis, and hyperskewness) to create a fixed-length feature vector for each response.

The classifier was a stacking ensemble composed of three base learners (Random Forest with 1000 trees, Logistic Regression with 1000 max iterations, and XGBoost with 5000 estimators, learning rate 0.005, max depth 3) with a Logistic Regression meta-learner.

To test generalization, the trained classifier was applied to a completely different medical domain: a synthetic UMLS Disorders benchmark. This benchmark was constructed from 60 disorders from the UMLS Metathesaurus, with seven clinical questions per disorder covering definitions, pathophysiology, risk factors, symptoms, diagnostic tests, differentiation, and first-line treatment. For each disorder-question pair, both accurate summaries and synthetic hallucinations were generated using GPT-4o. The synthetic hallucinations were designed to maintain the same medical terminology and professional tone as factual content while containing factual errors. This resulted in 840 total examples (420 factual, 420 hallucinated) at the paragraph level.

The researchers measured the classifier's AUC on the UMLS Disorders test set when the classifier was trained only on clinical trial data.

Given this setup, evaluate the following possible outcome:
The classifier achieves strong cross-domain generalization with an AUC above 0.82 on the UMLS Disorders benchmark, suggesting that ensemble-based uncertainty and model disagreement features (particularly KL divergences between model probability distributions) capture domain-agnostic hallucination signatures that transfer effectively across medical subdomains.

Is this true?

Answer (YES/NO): YES